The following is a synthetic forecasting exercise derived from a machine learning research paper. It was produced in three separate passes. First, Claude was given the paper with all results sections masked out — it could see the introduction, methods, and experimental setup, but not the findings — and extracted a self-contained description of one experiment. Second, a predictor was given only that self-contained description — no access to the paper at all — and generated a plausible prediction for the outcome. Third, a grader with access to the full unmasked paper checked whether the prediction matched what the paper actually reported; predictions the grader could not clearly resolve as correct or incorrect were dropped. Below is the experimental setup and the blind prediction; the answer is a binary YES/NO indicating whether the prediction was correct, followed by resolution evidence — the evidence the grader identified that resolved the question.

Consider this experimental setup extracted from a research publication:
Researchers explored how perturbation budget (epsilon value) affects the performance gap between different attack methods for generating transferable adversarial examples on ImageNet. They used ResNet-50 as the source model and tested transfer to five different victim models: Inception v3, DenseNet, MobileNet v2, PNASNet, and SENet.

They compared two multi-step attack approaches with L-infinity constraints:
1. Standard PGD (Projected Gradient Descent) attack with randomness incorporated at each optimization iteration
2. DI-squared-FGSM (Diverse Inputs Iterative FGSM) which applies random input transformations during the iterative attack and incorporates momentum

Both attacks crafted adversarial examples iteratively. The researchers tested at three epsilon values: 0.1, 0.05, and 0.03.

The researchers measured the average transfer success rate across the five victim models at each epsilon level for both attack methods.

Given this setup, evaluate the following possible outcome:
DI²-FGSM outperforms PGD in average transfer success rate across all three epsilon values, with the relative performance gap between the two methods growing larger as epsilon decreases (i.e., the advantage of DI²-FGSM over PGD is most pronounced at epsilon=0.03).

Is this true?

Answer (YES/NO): YES